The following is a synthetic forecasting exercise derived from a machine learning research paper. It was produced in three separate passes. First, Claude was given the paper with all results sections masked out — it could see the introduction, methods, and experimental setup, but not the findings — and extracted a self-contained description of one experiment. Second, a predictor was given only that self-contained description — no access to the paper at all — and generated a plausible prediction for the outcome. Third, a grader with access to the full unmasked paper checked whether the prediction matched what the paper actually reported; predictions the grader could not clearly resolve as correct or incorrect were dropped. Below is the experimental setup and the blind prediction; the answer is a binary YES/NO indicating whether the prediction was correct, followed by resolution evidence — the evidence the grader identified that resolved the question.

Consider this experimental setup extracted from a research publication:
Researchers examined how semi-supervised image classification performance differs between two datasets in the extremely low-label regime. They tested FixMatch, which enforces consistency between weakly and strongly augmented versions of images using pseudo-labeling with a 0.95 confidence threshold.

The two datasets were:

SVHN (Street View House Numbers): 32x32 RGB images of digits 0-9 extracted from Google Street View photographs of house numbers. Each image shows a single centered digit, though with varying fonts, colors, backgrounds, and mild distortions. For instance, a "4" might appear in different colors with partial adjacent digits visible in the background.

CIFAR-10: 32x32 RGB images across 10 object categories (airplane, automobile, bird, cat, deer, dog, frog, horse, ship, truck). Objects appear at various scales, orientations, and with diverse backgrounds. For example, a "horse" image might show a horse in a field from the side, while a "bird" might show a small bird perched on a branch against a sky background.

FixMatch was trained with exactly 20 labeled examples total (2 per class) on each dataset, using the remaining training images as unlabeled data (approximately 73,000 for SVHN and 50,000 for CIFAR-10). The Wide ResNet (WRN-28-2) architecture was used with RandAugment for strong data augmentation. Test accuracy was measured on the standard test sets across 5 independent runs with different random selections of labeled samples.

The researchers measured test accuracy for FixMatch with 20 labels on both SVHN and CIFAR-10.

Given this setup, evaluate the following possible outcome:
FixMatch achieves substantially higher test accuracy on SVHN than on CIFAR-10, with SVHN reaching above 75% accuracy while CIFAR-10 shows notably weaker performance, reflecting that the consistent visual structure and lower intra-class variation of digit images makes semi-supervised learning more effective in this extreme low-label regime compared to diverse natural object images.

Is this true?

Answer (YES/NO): YES